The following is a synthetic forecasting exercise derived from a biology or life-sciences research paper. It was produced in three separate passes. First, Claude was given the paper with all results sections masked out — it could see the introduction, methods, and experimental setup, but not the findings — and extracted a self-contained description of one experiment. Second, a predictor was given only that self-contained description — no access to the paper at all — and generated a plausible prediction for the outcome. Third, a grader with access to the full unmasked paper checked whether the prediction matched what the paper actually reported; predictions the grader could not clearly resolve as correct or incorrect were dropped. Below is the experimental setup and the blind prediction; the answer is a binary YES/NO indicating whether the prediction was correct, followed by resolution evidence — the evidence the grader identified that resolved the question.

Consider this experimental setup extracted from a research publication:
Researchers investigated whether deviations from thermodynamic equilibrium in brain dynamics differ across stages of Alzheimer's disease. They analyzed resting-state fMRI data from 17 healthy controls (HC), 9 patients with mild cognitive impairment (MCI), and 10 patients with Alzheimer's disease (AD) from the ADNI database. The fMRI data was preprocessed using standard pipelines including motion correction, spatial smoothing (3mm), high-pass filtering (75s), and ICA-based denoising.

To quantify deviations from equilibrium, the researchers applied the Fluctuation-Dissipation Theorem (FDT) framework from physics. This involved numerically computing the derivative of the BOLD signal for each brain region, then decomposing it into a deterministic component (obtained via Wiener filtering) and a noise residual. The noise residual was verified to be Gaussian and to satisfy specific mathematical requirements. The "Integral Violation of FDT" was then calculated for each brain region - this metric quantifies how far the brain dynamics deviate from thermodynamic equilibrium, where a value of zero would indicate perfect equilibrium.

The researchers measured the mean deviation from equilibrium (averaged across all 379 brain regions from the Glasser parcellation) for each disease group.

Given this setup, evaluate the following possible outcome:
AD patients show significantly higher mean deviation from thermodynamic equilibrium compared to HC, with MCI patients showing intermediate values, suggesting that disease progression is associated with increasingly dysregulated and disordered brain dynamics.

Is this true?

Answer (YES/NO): NO